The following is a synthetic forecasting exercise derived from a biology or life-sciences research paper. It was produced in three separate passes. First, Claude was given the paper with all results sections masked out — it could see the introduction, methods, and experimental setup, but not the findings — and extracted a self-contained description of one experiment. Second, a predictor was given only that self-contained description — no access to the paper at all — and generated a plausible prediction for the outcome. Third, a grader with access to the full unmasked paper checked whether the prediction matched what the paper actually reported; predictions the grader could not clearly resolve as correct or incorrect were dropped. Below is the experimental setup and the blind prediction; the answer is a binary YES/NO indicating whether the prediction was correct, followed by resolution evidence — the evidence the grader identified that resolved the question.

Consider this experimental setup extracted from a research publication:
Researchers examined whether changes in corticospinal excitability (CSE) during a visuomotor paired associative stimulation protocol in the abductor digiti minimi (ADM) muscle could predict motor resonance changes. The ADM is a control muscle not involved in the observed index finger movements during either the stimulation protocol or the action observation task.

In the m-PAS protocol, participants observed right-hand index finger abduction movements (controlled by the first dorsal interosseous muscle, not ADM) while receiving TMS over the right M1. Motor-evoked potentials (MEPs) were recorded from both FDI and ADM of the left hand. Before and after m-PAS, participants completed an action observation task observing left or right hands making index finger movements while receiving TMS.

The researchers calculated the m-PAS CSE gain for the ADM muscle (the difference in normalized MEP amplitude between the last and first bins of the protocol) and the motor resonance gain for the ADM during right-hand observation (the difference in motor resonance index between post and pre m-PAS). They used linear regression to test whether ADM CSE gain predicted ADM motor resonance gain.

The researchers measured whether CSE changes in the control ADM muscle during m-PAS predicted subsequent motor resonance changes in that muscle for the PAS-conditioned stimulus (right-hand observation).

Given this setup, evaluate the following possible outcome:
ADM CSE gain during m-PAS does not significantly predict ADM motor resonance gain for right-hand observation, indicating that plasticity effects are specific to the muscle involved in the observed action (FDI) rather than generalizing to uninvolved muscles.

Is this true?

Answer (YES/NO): YES